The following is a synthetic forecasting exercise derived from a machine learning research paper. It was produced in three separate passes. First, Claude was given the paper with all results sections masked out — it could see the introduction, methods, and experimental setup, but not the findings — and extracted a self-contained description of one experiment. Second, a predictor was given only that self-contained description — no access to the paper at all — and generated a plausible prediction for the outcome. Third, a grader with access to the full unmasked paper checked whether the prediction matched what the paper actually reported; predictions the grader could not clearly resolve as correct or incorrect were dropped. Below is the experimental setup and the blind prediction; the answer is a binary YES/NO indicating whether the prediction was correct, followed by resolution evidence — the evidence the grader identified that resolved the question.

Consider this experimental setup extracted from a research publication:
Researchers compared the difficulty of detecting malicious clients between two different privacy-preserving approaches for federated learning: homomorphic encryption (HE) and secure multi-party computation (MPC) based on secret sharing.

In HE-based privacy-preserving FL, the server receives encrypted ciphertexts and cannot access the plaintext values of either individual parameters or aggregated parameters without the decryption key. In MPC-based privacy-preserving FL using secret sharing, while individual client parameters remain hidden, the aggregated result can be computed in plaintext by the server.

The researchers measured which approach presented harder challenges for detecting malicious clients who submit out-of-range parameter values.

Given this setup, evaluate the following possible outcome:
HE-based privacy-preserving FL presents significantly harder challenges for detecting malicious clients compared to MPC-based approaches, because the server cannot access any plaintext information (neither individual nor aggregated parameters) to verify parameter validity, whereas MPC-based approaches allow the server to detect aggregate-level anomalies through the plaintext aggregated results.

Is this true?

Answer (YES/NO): YES